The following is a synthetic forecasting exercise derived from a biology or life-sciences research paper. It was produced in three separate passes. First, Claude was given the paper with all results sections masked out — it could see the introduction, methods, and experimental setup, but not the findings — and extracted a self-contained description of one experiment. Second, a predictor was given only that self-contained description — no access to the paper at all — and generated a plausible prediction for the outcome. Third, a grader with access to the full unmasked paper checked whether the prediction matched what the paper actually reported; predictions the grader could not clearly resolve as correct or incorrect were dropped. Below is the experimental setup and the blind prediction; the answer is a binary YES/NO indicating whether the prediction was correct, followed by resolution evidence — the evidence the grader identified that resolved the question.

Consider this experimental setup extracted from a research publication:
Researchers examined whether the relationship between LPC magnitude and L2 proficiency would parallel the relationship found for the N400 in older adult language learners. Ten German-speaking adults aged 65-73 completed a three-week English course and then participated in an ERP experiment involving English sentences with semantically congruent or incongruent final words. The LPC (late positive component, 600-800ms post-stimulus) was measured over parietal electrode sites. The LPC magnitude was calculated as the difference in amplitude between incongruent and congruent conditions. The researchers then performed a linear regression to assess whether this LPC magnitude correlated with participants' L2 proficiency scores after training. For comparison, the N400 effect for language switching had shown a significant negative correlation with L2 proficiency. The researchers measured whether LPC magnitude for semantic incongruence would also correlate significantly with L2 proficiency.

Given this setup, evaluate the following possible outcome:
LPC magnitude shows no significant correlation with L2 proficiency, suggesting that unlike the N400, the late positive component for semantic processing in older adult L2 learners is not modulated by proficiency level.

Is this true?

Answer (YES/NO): YES